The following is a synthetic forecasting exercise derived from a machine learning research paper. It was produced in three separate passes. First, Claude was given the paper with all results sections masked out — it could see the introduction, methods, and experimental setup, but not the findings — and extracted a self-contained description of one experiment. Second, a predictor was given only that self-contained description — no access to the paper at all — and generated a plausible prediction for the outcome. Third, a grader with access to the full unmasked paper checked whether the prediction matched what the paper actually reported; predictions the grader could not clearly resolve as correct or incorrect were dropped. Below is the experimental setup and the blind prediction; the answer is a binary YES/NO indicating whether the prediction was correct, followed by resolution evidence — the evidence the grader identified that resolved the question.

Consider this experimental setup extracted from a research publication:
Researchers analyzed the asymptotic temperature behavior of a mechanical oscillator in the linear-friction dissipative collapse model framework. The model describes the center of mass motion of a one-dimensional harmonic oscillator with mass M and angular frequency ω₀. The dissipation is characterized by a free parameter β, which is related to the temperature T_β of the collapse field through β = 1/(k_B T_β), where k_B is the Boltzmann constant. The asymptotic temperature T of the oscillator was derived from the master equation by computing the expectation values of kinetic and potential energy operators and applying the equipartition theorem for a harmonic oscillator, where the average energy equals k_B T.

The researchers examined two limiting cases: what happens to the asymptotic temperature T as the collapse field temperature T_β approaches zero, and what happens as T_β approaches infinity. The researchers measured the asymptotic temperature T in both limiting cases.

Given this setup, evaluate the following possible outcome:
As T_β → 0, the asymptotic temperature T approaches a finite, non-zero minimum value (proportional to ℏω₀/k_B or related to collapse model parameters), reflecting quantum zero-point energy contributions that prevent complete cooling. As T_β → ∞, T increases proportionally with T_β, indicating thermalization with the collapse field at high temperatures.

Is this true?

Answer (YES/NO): NO